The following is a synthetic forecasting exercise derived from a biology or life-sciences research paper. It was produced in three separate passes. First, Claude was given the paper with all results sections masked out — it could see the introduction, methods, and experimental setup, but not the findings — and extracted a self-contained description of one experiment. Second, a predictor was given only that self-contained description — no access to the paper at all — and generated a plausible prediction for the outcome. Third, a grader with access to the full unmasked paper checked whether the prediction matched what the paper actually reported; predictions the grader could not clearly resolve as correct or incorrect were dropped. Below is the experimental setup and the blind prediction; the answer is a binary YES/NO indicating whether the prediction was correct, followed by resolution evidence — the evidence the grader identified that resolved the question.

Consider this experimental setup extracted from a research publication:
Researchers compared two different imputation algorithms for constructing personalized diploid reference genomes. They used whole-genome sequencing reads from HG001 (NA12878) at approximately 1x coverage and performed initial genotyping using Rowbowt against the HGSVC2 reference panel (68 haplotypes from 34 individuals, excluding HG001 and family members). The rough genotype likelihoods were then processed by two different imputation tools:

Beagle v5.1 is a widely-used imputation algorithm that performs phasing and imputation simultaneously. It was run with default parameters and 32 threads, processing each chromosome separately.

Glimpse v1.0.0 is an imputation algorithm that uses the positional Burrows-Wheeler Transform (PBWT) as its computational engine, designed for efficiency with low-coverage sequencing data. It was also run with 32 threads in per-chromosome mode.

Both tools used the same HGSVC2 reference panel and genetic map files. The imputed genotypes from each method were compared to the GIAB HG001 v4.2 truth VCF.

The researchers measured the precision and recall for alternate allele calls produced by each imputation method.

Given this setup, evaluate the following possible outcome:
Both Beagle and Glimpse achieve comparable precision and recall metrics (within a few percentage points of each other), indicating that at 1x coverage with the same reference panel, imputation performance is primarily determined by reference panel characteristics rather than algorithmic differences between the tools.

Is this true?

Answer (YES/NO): NO